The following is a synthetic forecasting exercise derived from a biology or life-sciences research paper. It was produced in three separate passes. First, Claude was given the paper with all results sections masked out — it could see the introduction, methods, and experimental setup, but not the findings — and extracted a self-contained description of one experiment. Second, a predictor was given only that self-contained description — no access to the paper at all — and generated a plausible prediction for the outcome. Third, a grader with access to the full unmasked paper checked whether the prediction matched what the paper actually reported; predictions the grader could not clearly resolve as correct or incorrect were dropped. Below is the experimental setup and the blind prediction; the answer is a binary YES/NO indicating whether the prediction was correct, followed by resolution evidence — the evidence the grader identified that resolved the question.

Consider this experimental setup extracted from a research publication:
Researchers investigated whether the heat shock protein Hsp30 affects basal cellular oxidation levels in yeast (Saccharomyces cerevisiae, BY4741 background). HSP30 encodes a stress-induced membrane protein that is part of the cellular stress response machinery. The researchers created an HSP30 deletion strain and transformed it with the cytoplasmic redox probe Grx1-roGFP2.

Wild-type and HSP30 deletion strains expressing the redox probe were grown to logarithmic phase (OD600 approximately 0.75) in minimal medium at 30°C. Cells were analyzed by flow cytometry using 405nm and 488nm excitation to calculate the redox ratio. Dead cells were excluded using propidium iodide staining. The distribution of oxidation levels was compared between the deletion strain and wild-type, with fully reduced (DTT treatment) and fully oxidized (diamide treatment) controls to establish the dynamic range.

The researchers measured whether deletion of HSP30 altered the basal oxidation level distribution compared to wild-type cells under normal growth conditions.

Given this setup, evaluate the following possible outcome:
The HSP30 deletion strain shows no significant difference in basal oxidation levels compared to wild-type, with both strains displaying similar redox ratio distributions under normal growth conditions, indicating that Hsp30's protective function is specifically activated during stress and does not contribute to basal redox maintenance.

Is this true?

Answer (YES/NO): NO